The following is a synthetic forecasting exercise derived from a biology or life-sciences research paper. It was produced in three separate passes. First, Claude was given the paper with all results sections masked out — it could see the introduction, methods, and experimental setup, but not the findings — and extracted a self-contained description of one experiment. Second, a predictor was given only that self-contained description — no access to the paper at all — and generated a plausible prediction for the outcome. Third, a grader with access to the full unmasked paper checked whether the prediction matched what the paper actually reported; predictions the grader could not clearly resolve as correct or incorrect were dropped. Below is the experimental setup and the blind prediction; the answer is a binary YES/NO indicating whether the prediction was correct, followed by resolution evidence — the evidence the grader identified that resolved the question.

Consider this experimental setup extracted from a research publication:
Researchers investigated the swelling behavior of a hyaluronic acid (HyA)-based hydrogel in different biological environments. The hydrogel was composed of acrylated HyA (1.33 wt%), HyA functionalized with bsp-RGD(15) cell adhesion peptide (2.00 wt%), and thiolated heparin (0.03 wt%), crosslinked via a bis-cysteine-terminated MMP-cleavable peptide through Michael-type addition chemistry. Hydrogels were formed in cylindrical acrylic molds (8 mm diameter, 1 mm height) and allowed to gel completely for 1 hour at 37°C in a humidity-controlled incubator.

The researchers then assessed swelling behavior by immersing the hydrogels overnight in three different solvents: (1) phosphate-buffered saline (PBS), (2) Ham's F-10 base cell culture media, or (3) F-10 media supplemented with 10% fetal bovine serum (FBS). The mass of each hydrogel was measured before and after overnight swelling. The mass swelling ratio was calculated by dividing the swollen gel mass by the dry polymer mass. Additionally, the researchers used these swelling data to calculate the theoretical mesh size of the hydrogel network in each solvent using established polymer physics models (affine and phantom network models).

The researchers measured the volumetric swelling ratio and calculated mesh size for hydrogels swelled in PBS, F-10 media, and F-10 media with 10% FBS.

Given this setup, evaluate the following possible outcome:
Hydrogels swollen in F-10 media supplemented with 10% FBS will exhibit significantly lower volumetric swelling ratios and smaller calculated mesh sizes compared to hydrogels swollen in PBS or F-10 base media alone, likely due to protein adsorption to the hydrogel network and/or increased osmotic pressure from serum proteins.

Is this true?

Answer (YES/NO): NO